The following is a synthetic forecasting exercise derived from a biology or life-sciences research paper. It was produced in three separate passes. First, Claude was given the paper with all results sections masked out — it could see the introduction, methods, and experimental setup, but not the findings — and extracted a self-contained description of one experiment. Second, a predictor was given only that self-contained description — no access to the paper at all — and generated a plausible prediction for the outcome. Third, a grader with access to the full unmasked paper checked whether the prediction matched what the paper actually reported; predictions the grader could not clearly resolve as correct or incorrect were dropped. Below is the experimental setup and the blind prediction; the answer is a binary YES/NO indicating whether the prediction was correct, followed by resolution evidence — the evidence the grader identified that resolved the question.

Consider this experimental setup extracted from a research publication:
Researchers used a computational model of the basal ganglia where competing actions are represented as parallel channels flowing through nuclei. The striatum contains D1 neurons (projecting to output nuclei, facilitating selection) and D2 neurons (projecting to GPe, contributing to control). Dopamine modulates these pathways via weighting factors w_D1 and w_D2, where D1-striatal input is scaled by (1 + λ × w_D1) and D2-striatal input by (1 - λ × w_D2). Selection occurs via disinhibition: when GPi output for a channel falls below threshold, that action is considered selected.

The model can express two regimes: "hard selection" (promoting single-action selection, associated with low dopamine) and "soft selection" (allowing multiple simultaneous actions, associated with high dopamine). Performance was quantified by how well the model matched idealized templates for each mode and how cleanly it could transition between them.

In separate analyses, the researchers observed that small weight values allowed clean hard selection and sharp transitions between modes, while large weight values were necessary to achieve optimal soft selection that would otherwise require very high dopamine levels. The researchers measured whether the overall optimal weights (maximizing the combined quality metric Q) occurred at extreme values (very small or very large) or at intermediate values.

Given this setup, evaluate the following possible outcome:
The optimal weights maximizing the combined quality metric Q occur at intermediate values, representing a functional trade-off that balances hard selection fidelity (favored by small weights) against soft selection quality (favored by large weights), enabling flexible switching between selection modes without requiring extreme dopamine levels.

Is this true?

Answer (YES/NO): YES